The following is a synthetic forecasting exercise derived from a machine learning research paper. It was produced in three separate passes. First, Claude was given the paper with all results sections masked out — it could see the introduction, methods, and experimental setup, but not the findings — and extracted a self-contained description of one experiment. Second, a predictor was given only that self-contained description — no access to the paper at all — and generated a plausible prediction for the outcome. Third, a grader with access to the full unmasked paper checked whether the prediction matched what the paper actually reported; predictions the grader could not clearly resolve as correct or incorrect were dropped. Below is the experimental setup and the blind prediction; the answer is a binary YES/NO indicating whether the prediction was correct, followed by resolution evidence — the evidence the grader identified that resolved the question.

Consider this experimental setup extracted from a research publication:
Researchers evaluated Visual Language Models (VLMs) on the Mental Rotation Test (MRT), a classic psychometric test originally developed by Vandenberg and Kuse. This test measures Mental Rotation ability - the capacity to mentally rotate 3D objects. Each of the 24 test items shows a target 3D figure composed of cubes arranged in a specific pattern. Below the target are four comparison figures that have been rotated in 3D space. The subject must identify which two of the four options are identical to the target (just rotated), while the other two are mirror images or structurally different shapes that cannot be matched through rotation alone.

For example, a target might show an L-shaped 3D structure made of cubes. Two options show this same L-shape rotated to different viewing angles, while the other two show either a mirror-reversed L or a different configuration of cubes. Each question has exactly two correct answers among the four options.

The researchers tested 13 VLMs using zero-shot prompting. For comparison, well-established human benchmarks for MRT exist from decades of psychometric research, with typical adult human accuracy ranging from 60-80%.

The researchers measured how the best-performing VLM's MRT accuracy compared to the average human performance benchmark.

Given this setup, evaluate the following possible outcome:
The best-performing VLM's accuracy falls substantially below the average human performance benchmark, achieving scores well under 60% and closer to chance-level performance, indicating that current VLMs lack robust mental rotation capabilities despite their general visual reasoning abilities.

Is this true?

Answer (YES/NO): YES